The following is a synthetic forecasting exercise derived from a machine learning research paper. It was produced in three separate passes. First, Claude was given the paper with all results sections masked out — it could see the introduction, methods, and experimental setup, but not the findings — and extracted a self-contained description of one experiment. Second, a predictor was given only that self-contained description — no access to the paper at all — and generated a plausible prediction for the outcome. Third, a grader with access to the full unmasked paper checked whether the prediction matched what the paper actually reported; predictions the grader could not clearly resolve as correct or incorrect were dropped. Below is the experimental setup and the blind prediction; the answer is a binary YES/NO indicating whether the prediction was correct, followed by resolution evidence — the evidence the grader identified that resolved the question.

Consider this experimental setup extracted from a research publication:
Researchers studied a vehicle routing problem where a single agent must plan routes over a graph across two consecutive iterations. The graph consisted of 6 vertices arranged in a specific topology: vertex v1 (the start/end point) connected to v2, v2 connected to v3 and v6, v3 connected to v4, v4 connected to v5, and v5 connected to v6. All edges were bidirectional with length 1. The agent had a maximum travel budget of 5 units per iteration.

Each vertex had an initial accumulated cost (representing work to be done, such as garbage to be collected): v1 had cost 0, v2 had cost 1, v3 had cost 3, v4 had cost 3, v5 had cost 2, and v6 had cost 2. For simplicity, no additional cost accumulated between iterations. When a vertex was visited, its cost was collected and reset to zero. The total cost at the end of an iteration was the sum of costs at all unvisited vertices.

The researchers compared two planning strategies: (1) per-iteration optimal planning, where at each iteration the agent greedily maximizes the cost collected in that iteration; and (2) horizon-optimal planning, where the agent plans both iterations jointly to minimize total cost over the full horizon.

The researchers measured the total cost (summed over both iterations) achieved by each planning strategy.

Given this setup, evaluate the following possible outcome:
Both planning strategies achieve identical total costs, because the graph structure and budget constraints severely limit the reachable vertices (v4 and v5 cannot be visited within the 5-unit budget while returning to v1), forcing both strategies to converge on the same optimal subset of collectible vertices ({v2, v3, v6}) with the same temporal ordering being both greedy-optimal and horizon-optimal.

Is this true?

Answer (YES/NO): NO